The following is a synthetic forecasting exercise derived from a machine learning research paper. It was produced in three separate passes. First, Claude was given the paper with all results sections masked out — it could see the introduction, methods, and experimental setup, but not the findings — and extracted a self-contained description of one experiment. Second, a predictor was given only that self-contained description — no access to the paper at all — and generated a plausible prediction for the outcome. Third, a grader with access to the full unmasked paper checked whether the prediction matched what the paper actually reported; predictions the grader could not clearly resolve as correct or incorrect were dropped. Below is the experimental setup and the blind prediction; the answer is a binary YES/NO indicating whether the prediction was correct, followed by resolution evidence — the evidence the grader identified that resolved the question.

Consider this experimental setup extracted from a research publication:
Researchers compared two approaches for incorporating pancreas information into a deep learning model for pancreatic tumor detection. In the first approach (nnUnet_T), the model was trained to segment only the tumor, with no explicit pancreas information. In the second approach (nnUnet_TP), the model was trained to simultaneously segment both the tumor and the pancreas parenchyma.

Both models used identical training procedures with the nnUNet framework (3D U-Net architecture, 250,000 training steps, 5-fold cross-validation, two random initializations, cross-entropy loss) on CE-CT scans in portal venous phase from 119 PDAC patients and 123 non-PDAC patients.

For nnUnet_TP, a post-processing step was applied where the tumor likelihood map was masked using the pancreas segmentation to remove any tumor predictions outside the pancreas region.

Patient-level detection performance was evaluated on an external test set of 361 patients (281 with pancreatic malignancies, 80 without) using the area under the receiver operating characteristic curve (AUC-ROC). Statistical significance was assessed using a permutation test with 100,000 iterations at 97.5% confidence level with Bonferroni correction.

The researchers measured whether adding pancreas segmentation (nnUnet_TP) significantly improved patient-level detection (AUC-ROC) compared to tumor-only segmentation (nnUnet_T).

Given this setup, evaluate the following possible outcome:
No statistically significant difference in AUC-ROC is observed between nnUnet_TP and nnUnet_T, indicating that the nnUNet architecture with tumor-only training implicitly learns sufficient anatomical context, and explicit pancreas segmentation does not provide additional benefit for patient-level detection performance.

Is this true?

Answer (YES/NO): NO